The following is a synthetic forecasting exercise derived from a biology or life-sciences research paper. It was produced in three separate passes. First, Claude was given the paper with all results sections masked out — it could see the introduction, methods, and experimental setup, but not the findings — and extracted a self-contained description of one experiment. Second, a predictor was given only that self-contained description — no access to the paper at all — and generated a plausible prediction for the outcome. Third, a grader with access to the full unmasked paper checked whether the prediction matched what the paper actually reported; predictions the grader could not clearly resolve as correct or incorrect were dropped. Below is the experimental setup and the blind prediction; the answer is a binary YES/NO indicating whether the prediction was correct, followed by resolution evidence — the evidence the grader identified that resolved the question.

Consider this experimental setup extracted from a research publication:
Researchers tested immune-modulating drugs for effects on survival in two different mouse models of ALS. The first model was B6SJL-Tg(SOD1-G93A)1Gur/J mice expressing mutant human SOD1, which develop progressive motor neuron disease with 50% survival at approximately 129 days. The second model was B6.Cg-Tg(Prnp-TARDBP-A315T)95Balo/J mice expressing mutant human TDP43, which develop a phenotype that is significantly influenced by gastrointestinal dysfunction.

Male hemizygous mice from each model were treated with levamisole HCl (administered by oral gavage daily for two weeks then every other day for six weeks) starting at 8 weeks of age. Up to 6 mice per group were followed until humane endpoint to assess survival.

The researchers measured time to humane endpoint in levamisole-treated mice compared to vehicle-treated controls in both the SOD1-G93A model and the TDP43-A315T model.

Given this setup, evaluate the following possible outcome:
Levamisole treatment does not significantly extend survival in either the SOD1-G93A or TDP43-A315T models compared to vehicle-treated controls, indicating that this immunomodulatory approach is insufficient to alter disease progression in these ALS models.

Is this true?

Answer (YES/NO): YES